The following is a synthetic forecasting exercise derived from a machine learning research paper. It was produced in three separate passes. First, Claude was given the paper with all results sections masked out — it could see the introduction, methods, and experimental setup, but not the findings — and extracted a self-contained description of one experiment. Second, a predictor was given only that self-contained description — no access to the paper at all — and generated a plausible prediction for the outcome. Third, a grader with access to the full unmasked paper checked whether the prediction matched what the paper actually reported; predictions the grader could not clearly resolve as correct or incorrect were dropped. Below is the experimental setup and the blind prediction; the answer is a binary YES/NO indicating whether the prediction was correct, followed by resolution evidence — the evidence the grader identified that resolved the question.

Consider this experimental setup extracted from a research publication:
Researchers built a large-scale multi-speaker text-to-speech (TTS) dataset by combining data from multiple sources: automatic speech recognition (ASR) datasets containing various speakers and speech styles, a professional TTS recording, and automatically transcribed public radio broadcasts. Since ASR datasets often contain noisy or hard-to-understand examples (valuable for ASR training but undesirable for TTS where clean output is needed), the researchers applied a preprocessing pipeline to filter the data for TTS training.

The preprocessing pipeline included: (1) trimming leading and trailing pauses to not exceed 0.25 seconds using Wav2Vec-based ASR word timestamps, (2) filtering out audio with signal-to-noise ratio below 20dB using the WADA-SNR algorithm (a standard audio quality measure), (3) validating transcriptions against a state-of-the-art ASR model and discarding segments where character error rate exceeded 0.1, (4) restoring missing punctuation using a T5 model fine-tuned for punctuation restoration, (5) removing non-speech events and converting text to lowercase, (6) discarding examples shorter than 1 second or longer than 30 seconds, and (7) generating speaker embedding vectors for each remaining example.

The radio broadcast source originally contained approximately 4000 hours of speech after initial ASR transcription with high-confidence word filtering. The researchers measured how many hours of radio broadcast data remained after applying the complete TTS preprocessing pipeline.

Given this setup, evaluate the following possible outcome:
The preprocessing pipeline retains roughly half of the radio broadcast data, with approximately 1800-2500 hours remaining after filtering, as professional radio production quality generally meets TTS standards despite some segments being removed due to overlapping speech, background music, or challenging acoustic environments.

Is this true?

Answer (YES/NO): NO